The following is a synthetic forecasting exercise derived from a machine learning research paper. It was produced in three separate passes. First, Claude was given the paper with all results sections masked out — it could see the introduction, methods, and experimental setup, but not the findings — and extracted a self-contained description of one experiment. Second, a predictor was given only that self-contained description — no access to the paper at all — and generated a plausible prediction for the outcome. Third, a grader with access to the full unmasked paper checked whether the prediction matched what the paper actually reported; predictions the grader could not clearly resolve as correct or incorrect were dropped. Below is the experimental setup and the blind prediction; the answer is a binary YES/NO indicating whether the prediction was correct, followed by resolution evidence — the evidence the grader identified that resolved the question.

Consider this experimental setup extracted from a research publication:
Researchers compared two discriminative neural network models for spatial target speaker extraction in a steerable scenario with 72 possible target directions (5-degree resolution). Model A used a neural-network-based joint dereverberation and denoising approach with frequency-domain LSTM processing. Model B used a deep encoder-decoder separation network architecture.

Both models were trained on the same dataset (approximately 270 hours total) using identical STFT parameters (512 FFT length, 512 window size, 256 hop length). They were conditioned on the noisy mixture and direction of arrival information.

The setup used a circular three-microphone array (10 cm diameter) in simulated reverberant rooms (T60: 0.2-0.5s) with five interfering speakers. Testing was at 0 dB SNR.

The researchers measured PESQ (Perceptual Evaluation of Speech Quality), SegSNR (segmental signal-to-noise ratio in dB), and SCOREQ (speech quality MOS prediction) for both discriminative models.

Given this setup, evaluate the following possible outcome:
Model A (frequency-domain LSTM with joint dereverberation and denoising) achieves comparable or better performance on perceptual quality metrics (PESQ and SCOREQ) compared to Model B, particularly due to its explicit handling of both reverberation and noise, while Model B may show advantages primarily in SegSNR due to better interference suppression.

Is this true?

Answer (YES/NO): NO